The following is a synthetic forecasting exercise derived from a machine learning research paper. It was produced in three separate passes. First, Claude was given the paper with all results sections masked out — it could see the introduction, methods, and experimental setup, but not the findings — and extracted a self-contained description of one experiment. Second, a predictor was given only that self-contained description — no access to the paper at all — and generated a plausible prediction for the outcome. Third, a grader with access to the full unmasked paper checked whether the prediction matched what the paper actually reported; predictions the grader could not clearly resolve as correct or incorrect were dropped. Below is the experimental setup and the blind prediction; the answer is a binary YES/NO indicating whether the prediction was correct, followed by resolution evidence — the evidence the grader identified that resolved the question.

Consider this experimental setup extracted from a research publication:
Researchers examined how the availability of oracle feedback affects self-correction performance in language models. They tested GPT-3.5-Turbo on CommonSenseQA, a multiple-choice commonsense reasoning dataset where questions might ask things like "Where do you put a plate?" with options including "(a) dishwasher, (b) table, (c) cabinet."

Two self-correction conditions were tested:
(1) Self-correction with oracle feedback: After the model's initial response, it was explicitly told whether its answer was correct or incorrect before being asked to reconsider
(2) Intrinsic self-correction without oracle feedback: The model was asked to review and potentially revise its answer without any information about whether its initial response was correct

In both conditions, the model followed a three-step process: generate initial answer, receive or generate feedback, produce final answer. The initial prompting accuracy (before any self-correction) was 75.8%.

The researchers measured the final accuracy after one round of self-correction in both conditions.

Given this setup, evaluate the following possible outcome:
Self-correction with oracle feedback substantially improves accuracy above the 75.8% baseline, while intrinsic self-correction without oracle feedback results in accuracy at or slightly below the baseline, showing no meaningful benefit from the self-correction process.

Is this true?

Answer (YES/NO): NO